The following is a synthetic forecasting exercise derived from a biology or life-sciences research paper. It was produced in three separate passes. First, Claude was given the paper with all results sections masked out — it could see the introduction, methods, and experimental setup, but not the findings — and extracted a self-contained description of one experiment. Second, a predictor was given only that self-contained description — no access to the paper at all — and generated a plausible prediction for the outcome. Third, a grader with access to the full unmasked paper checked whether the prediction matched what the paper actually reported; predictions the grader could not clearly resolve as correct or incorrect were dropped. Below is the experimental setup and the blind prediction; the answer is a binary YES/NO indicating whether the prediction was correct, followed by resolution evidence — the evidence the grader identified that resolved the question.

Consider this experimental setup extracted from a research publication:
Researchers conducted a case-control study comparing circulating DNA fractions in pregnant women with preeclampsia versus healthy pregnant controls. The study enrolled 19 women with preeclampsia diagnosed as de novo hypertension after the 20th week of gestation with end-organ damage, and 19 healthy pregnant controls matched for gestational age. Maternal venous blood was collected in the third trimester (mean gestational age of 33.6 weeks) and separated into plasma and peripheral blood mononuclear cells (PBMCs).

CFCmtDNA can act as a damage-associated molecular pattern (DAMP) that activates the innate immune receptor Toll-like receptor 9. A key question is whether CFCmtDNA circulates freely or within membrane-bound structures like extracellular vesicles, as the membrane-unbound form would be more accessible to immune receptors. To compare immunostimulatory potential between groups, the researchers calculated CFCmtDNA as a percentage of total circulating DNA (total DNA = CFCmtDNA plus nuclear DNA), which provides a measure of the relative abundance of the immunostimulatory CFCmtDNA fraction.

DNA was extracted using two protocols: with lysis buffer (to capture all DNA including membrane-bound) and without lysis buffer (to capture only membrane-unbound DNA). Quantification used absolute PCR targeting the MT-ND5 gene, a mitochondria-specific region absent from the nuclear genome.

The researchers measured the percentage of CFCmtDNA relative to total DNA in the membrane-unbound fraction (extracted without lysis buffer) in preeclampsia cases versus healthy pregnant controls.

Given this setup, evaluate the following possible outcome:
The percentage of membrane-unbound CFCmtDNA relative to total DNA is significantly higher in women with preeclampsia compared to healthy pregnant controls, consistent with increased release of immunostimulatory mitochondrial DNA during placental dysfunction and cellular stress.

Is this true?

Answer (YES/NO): NO